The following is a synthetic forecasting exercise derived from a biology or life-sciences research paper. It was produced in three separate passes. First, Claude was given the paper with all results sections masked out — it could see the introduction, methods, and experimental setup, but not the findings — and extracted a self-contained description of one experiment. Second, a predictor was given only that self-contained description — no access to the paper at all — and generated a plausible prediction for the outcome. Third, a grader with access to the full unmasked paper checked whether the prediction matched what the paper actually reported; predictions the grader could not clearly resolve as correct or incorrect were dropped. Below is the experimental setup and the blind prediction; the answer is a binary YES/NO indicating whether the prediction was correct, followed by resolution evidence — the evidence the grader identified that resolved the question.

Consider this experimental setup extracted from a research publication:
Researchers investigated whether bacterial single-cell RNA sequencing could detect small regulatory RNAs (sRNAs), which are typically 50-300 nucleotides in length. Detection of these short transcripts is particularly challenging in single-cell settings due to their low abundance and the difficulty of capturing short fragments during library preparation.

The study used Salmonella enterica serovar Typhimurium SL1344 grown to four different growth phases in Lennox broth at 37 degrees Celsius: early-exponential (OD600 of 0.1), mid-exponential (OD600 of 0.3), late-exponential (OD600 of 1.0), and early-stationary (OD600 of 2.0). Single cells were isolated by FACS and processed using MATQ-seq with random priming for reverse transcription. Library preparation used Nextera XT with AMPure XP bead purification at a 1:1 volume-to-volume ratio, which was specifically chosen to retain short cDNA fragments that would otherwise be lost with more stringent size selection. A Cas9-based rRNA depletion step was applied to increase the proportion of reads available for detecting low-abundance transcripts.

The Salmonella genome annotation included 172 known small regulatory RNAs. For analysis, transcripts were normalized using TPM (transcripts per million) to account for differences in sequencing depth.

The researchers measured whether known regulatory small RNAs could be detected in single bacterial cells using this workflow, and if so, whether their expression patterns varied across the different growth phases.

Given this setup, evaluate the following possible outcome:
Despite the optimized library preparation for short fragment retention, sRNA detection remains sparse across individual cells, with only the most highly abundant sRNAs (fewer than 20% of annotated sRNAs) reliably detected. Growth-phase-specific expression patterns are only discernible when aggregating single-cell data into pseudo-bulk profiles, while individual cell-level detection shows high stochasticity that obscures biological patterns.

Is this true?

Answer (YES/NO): NO